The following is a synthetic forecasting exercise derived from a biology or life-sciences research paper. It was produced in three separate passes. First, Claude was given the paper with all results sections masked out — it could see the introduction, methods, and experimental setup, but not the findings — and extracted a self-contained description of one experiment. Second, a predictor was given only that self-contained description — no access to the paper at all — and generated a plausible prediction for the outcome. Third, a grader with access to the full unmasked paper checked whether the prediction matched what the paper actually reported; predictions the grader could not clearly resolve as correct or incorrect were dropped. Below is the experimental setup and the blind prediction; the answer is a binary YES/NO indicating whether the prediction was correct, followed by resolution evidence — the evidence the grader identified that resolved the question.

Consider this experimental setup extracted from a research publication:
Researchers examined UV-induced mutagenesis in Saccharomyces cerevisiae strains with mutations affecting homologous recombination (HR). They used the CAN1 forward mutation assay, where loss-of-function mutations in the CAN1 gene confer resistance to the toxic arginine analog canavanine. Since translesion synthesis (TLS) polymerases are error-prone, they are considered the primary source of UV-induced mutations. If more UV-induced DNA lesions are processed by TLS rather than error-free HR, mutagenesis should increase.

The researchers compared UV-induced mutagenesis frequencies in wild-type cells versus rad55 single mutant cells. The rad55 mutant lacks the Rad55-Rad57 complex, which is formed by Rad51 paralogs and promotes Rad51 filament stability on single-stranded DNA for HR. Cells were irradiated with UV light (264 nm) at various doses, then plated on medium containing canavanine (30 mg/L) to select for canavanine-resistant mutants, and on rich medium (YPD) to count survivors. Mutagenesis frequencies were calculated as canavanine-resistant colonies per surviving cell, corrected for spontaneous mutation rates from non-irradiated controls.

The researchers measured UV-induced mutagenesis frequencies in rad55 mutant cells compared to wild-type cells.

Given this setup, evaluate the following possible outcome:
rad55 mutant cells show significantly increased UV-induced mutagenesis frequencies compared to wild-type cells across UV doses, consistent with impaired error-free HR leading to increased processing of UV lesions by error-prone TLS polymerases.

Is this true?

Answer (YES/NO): YES